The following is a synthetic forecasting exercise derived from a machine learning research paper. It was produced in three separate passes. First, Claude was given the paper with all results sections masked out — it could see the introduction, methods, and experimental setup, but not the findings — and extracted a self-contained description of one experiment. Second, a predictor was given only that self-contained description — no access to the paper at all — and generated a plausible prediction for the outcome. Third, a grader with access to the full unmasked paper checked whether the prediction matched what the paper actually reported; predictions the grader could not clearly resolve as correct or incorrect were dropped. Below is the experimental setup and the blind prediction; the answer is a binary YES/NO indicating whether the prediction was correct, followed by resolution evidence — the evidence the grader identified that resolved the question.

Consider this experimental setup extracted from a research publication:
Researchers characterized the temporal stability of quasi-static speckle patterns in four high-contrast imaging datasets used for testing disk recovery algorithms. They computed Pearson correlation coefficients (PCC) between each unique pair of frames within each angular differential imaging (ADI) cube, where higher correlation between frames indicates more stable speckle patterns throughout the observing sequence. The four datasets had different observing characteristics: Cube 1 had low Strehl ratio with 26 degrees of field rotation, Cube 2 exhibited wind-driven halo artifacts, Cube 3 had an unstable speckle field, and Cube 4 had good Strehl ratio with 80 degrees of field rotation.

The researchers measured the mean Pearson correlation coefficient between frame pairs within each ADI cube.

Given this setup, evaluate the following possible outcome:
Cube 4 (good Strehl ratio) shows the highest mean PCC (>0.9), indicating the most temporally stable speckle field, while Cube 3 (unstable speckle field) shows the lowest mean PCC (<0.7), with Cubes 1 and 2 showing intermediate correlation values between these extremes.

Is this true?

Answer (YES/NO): NO